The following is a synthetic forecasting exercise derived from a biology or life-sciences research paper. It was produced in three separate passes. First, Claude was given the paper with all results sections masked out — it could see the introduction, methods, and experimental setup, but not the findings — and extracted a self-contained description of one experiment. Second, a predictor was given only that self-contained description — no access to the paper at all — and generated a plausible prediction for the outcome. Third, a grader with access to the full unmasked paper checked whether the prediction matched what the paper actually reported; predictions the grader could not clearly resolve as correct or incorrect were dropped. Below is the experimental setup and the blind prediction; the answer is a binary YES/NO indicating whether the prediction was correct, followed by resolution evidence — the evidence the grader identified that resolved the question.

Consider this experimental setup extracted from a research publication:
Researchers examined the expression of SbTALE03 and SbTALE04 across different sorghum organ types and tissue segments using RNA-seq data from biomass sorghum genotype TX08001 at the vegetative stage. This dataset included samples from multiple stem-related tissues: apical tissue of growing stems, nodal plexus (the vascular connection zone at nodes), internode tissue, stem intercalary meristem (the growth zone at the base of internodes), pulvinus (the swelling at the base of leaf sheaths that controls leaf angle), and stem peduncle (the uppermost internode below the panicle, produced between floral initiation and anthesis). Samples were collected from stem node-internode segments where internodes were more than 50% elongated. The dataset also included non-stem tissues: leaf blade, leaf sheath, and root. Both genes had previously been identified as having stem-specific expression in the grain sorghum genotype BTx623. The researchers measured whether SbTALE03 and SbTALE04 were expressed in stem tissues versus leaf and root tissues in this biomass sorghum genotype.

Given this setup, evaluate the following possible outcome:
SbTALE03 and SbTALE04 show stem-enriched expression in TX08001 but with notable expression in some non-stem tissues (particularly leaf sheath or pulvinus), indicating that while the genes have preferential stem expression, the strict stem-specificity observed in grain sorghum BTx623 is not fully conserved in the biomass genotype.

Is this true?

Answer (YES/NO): NO